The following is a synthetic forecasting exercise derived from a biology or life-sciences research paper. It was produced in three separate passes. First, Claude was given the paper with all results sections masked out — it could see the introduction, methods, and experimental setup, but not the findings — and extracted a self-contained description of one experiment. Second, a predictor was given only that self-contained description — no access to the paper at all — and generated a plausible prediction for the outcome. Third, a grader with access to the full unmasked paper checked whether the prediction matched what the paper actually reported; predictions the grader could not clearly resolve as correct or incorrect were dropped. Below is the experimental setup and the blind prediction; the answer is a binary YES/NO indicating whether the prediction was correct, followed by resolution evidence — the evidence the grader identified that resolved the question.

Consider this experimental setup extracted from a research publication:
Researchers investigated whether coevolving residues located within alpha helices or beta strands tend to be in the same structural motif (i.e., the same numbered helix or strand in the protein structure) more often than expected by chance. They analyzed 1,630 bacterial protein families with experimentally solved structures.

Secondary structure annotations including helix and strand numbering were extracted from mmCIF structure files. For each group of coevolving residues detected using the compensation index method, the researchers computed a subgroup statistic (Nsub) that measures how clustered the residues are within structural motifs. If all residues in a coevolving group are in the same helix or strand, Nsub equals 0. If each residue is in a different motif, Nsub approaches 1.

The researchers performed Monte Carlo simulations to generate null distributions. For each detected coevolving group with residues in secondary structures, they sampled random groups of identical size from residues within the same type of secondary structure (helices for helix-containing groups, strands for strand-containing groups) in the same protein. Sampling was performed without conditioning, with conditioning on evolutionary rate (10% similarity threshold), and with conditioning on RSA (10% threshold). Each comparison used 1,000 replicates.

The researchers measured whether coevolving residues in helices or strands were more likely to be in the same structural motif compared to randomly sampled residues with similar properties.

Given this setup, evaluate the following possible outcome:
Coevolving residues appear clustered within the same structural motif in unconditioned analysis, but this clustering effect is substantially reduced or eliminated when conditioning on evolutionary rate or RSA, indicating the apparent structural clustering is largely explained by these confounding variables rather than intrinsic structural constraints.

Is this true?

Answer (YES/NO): NO